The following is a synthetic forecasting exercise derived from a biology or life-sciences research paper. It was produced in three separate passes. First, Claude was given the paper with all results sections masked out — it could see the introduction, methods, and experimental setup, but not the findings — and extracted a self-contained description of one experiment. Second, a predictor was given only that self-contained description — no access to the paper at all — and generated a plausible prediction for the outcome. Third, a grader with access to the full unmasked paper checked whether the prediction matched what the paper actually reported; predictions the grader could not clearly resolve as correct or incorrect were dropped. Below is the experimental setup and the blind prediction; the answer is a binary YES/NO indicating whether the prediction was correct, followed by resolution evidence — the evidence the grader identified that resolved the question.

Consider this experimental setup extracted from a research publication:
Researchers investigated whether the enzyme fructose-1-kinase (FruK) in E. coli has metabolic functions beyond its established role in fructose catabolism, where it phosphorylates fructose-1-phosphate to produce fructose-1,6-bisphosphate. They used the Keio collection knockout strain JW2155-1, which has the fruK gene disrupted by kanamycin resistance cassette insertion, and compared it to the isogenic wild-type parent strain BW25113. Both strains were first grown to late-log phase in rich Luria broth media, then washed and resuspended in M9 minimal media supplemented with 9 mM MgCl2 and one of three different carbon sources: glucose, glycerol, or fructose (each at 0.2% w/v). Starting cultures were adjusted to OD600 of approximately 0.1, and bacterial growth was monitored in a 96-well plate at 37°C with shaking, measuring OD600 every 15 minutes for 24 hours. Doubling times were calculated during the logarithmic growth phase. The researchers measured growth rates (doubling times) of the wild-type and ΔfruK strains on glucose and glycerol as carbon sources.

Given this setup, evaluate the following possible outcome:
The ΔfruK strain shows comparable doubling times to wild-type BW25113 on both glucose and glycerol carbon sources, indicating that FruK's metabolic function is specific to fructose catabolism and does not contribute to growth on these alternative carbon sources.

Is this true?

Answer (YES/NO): NO